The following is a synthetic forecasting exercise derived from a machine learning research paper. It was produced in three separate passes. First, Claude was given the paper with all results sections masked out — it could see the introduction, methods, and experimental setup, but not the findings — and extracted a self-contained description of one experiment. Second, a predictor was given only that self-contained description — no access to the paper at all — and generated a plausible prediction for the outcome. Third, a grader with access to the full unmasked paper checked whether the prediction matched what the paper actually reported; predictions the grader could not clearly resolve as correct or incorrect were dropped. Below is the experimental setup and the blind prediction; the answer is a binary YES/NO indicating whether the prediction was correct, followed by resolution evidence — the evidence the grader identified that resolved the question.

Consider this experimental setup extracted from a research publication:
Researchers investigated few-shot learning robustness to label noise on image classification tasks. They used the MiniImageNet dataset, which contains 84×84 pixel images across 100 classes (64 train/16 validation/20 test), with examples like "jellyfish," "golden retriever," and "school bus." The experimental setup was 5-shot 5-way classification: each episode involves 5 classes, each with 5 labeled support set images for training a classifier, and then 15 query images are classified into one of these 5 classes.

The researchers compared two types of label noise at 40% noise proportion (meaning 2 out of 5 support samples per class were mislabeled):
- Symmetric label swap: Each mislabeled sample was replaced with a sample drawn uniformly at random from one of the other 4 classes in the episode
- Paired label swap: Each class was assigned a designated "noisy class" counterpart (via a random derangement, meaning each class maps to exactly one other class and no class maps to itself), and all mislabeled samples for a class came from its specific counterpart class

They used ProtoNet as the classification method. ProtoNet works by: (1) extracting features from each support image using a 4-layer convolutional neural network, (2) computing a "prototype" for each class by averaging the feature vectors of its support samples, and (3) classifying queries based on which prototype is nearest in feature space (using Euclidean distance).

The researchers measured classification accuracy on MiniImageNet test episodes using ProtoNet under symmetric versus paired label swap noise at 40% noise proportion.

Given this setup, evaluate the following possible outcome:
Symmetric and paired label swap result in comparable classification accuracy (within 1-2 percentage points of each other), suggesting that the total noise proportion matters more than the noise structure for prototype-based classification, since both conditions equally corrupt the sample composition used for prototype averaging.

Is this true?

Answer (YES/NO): NO